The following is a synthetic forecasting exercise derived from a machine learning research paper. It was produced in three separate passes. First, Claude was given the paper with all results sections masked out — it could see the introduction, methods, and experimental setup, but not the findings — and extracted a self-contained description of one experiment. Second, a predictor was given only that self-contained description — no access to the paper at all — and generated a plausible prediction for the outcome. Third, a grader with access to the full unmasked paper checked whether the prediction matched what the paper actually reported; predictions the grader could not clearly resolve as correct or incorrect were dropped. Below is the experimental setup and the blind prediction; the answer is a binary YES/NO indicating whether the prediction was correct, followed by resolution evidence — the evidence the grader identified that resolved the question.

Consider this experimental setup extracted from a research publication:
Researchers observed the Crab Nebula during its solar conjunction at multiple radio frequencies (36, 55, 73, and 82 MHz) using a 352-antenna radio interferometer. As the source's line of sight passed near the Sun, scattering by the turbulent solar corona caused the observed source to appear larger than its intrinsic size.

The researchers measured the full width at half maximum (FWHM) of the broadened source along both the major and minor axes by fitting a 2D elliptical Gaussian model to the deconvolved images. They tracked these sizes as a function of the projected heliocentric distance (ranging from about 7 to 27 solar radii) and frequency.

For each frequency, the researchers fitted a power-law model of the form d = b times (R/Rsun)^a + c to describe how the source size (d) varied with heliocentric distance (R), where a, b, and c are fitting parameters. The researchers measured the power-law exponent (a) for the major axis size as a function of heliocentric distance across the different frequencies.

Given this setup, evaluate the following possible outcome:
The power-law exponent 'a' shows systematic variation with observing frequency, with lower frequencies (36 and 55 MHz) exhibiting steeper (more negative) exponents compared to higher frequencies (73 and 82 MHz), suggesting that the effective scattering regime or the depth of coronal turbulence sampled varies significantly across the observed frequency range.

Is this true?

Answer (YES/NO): NO